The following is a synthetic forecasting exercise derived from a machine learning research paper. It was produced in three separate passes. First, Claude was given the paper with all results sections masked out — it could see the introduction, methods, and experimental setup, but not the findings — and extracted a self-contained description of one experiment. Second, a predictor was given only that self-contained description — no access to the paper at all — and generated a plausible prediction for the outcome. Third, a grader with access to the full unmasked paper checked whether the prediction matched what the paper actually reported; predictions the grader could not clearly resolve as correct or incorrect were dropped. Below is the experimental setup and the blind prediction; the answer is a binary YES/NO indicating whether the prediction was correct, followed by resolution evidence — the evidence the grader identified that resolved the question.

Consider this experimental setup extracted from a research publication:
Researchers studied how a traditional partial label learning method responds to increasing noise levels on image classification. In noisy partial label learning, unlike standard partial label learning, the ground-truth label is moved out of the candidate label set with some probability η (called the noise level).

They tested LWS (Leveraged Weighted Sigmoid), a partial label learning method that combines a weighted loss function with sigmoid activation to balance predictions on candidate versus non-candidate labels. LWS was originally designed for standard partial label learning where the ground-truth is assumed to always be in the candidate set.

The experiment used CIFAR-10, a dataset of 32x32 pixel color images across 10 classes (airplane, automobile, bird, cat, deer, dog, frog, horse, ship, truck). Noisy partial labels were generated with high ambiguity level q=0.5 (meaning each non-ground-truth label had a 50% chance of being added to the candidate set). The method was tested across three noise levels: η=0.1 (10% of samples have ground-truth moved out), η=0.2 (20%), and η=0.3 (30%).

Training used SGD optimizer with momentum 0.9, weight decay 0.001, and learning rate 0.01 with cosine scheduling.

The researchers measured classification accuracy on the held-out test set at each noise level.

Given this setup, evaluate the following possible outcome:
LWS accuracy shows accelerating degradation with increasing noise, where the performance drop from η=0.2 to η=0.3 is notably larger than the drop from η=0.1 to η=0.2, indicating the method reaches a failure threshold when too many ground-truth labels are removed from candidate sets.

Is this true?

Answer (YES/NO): YES